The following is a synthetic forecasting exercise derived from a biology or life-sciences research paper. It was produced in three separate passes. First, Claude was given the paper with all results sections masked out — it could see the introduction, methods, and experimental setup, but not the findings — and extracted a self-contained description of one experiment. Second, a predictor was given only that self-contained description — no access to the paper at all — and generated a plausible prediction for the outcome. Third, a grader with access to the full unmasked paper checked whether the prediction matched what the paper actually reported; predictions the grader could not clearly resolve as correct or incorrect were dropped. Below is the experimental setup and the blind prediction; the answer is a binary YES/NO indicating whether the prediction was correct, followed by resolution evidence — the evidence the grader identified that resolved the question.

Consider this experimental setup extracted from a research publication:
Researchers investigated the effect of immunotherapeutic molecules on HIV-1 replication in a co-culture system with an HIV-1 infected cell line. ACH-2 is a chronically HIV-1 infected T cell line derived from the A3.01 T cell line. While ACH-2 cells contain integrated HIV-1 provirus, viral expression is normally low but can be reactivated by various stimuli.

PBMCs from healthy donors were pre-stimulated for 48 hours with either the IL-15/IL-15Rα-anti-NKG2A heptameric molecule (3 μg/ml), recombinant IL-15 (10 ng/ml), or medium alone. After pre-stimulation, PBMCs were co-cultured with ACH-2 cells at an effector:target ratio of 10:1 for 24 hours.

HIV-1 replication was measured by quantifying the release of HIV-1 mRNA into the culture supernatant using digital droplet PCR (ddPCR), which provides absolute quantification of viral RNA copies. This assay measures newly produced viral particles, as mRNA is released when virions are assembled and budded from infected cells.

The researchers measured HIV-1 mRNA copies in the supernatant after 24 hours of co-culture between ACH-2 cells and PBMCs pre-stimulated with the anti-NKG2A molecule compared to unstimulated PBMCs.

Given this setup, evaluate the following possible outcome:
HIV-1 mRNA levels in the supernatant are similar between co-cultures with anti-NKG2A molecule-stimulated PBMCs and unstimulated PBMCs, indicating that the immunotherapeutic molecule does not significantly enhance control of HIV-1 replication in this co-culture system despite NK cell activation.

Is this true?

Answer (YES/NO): YES